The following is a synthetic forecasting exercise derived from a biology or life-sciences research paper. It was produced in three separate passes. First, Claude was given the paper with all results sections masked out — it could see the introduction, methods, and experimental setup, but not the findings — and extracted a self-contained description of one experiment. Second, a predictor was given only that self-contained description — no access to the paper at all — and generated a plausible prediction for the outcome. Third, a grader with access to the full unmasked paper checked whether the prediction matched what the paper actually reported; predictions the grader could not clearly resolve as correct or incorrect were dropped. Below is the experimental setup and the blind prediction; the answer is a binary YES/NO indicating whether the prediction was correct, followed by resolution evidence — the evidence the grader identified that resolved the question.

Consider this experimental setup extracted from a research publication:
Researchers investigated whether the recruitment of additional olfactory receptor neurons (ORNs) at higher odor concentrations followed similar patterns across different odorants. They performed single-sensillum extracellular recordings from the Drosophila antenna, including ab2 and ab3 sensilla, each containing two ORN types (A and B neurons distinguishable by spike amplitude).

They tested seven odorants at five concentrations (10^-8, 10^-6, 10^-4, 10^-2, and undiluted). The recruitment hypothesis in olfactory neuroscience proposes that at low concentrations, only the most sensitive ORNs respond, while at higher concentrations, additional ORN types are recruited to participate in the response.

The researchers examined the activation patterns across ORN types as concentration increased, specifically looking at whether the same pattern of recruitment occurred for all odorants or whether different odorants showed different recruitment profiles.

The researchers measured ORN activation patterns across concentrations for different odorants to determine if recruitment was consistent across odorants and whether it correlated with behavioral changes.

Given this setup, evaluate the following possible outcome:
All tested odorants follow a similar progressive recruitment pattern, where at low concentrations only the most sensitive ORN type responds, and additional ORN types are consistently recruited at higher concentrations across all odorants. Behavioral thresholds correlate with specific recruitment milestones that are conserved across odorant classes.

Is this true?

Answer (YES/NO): NO